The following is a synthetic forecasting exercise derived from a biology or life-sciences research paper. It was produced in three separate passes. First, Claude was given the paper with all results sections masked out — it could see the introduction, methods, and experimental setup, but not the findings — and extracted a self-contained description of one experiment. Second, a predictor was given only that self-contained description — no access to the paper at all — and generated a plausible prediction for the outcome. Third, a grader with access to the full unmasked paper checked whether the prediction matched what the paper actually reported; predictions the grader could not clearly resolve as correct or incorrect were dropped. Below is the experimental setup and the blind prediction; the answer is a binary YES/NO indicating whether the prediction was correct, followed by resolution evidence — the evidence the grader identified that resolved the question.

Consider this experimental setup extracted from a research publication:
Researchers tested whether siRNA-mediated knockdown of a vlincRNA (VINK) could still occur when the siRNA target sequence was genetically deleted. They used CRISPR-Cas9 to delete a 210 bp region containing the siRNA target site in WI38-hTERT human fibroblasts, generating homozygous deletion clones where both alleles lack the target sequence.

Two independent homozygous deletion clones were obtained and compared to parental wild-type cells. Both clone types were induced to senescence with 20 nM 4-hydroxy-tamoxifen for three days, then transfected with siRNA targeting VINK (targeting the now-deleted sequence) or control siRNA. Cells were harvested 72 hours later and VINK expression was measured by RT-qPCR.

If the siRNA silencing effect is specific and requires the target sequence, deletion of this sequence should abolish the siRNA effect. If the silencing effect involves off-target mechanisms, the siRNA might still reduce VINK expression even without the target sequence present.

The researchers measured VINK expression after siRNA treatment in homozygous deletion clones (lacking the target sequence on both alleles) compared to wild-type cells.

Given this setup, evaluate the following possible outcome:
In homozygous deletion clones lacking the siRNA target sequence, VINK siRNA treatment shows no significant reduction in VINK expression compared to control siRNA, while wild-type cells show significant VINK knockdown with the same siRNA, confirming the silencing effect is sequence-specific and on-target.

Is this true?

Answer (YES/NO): YES